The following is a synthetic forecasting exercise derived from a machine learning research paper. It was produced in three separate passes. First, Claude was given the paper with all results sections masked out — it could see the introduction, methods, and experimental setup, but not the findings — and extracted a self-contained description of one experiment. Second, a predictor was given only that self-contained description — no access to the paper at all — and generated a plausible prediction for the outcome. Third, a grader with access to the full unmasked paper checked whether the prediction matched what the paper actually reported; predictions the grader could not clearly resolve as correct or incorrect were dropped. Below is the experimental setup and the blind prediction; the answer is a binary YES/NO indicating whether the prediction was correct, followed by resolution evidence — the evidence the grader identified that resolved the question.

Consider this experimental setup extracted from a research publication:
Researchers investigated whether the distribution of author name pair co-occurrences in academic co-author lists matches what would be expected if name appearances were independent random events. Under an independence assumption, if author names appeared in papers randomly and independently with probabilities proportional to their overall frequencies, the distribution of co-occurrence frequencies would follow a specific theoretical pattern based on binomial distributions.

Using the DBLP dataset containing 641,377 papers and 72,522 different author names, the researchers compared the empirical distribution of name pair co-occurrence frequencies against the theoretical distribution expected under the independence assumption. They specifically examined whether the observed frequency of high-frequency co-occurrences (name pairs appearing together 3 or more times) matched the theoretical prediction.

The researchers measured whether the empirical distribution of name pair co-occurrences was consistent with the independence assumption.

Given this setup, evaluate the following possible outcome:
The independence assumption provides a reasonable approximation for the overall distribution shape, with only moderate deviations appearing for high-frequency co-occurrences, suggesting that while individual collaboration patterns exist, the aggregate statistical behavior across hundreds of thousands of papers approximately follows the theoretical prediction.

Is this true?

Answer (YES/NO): NO